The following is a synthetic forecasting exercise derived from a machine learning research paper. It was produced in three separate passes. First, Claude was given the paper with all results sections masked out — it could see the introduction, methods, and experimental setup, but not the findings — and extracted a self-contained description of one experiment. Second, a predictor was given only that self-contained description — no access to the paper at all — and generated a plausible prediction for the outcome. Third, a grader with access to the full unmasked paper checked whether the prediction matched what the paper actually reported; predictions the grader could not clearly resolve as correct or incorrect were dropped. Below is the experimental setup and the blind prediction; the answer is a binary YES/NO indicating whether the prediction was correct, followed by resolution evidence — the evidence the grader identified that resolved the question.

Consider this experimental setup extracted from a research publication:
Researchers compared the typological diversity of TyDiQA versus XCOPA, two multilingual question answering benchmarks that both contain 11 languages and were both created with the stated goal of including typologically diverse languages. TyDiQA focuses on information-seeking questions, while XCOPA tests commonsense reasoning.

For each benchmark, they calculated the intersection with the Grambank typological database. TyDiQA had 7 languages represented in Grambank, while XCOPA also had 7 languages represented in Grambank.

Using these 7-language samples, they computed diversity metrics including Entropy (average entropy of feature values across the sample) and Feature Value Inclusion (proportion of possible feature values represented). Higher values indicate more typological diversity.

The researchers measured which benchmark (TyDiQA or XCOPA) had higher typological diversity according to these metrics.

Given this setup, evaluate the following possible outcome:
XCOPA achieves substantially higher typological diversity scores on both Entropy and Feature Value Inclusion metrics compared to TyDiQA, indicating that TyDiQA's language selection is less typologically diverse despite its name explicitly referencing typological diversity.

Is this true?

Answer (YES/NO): NO